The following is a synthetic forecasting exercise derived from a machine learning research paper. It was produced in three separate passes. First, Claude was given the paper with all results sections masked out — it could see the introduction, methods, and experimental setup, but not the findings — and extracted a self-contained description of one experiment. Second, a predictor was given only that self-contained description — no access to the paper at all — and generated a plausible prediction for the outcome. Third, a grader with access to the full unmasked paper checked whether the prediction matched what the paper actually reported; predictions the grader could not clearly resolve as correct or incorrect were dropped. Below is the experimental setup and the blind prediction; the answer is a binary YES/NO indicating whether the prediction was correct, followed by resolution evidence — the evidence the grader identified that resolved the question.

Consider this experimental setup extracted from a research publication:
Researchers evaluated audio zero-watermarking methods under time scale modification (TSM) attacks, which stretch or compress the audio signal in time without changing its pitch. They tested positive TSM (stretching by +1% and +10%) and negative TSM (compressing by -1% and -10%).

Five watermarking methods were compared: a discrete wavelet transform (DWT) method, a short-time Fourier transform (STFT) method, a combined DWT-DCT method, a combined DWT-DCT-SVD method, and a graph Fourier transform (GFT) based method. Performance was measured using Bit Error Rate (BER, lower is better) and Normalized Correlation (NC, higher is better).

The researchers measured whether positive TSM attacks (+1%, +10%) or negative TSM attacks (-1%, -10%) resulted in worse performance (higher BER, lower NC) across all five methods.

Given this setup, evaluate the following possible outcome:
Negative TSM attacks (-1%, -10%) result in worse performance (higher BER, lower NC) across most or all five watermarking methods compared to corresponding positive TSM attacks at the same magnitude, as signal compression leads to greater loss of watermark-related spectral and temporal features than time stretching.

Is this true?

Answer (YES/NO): NO